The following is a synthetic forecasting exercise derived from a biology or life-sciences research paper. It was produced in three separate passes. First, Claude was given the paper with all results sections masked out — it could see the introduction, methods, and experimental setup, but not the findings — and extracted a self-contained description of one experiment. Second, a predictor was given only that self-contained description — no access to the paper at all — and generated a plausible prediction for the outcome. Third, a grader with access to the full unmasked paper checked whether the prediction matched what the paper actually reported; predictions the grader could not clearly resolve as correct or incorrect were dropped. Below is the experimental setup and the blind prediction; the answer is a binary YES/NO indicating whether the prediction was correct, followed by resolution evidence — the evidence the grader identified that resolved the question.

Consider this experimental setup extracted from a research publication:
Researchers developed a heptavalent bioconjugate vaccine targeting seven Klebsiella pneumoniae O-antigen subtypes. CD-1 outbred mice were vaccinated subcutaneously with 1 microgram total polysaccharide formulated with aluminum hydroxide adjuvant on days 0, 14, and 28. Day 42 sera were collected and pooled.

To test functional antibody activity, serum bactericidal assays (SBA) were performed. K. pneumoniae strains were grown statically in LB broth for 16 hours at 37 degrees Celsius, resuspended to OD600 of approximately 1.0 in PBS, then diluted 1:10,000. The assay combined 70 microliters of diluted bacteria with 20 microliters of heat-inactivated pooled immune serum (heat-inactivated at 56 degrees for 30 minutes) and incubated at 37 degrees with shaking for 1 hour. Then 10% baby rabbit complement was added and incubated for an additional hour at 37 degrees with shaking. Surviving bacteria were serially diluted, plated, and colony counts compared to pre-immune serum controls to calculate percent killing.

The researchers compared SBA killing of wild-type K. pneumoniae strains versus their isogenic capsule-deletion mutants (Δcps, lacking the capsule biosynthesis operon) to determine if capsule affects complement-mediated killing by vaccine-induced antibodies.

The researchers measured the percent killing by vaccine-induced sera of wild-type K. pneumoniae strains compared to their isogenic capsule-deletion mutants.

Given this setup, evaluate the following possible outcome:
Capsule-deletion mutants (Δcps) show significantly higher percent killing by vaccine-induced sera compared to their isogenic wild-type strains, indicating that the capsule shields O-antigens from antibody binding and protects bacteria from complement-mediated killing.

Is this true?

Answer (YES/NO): YES